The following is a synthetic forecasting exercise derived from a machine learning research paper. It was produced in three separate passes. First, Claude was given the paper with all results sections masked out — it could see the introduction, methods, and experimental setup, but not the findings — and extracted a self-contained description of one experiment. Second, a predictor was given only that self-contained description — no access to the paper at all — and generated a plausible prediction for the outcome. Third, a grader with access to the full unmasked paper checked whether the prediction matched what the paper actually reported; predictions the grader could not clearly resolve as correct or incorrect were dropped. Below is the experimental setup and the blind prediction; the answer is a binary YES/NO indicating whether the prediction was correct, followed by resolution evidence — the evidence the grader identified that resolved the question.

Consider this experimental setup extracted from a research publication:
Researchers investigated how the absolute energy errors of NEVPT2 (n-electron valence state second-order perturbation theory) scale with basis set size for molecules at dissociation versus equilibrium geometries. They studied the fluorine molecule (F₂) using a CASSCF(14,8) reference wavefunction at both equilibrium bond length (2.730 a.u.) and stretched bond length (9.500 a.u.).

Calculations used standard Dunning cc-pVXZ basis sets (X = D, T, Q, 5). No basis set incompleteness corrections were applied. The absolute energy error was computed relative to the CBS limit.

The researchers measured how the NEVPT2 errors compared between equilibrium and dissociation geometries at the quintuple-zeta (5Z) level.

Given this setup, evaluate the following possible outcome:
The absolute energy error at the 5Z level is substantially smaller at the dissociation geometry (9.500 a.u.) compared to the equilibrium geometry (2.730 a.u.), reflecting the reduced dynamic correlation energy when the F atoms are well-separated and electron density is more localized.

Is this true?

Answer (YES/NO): NO